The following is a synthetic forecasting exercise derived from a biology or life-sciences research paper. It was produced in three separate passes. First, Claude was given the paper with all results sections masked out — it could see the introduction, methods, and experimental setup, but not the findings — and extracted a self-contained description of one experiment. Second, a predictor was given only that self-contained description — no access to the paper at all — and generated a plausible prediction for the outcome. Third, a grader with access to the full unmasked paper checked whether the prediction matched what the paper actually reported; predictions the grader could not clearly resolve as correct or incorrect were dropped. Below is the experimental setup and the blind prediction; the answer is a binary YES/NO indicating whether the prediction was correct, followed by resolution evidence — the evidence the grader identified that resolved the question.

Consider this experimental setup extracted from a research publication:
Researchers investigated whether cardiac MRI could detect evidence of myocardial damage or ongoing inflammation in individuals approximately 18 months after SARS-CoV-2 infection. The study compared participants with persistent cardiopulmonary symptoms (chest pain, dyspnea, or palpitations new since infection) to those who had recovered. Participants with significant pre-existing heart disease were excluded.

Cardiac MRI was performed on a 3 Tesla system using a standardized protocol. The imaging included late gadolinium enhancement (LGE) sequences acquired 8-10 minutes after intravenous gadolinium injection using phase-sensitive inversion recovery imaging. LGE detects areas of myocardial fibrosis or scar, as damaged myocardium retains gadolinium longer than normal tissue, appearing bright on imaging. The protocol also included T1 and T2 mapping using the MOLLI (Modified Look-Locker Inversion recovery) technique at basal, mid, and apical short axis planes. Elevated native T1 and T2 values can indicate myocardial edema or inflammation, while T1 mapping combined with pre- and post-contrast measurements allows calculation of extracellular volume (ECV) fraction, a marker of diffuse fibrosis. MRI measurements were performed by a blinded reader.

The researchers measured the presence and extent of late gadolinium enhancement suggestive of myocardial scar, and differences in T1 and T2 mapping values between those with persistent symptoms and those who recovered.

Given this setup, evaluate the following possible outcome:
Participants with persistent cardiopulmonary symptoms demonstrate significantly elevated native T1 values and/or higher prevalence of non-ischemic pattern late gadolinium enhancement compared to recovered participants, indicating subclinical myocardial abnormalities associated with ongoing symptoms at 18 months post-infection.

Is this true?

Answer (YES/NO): NO